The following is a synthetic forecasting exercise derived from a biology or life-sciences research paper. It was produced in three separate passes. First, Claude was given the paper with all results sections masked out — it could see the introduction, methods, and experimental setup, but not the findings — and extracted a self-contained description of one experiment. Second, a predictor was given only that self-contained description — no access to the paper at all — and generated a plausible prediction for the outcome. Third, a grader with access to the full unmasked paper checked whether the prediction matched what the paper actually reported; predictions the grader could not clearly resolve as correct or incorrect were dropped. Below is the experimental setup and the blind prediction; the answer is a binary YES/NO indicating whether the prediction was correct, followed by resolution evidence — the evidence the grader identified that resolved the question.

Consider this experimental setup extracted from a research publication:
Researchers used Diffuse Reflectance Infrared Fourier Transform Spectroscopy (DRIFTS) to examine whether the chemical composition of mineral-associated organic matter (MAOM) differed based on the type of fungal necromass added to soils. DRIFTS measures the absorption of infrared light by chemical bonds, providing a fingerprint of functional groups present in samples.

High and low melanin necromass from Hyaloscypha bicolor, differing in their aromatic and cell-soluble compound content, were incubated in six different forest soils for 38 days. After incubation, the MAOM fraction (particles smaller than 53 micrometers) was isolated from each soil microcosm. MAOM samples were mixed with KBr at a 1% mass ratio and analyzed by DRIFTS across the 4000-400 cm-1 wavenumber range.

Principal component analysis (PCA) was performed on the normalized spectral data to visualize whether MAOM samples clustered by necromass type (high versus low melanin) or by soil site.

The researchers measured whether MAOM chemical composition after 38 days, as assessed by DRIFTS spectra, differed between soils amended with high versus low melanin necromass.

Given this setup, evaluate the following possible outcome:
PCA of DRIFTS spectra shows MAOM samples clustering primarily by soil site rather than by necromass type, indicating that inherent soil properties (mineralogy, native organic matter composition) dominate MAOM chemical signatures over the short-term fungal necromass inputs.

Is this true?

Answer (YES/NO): YES